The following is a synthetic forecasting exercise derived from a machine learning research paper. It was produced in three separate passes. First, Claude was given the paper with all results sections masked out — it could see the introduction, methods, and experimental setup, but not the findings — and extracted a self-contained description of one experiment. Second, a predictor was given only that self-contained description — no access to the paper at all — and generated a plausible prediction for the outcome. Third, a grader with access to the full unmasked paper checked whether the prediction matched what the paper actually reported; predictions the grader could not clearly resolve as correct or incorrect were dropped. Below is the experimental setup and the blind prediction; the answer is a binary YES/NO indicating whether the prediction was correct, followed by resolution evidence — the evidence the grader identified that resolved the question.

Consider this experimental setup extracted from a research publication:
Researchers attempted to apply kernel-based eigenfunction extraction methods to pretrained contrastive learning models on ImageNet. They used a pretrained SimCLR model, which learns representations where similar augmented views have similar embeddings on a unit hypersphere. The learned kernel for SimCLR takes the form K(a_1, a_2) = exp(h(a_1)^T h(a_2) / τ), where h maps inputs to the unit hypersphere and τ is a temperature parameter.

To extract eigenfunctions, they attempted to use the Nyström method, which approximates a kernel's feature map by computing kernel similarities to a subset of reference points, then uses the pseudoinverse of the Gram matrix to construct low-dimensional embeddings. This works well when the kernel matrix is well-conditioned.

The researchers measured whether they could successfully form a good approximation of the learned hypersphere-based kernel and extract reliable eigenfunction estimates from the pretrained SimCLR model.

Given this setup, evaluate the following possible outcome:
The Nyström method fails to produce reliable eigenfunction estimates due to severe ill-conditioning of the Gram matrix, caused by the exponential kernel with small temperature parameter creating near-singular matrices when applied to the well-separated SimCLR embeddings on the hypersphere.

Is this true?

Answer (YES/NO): NO